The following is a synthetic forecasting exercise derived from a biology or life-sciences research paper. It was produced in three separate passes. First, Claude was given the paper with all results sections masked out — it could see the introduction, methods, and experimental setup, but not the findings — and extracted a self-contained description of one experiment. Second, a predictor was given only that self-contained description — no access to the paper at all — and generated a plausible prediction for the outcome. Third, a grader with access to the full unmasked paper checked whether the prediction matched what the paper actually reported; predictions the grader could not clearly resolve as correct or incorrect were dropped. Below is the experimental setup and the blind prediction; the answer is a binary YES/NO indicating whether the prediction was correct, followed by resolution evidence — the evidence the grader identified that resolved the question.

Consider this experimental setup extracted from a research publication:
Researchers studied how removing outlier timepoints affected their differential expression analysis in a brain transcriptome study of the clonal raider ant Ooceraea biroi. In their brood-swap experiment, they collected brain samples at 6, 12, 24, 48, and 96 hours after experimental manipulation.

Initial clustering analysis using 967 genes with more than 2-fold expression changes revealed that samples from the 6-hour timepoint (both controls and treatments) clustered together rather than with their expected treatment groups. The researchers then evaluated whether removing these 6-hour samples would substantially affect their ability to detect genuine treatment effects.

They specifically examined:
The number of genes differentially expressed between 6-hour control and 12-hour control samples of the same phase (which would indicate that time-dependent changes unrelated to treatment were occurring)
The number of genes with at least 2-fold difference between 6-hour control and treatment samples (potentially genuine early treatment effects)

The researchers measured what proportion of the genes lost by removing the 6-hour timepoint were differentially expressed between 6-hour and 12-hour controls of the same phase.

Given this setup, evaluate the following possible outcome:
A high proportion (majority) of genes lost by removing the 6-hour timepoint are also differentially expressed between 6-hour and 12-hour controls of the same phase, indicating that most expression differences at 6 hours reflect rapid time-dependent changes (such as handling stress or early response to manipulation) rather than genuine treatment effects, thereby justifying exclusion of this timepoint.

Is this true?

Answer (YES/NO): YES